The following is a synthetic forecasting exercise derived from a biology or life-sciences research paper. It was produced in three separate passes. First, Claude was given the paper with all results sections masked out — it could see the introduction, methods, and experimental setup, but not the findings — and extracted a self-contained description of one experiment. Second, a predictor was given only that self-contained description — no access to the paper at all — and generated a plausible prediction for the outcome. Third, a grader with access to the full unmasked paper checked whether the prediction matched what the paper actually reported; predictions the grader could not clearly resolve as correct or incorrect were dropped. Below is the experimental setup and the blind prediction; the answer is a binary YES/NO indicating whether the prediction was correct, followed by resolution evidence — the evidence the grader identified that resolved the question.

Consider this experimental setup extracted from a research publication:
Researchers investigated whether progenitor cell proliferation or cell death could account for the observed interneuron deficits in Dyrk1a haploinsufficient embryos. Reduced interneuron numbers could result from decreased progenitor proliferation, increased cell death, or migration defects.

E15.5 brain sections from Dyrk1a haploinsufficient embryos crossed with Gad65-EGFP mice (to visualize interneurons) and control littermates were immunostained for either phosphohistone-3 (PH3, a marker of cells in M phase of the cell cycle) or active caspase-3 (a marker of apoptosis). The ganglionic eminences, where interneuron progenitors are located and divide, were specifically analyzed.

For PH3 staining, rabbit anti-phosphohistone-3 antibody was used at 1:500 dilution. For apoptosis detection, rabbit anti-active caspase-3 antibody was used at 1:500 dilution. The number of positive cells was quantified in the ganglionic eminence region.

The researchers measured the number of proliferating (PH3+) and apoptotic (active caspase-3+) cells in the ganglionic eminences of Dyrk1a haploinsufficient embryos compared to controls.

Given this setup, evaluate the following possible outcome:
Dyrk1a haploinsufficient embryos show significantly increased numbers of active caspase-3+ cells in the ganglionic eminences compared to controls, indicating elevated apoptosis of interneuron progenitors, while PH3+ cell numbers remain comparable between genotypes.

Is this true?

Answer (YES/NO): NO